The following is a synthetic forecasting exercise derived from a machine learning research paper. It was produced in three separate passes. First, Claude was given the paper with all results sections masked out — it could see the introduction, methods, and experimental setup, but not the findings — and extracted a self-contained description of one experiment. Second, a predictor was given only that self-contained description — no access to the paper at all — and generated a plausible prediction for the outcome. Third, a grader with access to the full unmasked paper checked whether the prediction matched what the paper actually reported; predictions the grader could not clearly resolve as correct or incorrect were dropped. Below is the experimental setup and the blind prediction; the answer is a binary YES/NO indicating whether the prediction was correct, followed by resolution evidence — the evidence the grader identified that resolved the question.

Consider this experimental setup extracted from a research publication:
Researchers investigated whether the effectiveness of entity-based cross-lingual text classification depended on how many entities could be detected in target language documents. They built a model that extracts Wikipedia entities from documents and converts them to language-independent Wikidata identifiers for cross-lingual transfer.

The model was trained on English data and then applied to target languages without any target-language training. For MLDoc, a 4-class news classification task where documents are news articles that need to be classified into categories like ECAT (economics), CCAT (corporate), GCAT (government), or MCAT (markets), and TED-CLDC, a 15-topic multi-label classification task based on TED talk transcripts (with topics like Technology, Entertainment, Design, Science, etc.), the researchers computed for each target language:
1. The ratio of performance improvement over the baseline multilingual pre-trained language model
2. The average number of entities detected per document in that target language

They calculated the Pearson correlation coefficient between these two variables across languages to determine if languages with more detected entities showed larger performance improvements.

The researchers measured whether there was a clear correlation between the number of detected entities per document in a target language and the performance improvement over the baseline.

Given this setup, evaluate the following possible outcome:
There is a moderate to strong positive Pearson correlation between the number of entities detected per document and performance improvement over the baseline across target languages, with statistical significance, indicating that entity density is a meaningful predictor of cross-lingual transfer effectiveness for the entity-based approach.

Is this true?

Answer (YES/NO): NO